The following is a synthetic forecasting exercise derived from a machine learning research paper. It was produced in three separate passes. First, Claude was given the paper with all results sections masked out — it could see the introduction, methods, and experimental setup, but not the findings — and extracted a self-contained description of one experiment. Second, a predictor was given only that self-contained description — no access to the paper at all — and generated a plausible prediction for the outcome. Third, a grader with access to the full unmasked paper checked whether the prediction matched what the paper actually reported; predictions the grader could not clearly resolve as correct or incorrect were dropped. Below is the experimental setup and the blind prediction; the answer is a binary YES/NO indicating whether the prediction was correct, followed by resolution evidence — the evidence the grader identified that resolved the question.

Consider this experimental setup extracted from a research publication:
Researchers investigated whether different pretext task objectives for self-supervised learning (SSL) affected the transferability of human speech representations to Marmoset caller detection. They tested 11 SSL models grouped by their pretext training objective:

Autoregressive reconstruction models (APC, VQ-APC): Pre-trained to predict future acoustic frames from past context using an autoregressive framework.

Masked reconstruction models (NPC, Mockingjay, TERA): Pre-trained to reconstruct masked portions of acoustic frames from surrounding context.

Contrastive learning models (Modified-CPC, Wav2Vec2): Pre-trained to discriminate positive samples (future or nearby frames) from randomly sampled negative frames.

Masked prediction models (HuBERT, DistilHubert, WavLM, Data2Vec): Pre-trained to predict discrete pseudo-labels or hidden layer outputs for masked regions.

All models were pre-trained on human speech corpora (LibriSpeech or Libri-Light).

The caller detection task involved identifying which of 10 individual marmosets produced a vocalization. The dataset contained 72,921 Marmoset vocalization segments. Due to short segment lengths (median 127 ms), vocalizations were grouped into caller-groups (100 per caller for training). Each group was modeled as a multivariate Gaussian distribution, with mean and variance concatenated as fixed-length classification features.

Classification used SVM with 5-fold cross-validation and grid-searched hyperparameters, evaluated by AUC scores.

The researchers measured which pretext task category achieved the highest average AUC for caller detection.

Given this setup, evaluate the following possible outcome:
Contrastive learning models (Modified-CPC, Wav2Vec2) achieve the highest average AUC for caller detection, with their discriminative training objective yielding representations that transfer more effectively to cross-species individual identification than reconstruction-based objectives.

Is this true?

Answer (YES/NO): NO